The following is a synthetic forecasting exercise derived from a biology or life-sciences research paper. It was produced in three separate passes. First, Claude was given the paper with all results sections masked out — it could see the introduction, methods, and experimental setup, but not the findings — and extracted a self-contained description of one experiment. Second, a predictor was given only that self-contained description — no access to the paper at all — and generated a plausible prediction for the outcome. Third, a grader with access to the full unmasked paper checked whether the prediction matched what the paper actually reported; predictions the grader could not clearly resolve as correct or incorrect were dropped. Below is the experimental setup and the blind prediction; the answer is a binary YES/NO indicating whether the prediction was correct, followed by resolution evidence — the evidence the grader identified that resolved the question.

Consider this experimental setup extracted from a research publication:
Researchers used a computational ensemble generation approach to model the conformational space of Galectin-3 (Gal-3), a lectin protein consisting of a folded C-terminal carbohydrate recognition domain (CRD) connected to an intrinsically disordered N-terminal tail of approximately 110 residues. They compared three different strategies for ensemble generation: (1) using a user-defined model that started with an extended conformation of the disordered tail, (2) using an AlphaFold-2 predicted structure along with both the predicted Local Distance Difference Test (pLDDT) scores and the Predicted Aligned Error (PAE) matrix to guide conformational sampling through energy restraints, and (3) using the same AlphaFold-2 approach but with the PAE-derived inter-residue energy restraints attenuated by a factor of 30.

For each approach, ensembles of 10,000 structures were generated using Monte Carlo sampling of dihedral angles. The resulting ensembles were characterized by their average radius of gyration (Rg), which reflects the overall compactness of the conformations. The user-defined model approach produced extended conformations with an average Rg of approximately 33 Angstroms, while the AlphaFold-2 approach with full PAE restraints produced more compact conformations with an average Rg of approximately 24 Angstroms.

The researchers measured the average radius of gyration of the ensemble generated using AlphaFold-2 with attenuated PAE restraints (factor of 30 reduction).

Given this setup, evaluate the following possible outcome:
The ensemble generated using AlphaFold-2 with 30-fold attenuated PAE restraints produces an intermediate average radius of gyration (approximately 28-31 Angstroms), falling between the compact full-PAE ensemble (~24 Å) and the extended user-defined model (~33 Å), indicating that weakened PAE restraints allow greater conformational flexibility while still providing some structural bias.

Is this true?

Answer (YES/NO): NO